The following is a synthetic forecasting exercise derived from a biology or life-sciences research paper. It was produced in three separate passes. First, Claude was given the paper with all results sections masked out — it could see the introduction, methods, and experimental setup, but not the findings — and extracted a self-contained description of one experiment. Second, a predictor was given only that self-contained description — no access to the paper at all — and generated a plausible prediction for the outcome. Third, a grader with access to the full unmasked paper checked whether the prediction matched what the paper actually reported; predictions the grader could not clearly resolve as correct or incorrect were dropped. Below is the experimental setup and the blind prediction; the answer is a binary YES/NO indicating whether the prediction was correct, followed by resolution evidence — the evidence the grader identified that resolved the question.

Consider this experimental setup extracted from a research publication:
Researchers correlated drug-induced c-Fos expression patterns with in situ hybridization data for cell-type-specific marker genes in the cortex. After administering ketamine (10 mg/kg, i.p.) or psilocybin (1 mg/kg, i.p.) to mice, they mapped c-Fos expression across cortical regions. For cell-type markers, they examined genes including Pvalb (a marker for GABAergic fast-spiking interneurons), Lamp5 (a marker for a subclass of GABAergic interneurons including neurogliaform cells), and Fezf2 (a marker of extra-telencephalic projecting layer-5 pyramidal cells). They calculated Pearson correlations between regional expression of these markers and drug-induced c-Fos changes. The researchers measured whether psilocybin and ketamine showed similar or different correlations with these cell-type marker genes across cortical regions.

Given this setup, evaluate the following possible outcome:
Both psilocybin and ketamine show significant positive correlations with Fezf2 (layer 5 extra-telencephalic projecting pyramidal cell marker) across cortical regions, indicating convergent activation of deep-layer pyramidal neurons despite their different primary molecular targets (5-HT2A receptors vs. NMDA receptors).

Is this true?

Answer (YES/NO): YES